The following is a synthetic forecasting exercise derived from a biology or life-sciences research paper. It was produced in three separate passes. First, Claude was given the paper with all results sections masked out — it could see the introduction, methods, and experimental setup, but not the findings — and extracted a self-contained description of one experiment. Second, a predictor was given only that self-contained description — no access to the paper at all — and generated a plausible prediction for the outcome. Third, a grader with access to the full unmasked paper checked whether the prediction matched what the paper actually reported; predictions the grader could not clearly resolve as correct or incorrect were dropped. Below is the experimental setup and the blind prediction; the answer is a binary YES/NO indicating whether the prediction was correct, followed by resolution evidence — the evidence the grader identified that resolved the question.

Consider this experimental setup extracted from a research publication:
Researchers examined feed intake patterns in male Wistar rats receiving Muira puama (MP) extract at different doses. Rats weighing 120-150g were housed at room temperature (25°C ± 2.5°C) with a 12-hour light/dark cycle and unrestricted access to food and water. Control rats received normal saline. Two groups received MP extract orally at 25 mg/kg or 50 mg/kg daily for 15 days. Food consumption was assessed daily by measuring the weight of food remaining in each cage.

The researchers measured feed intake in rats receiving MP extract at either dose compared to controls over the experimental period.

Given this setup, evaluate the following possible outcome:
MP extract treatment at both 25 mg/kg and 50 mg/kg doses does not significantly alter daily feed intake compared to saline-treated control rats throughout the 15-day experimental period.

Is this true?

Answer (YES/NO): NO